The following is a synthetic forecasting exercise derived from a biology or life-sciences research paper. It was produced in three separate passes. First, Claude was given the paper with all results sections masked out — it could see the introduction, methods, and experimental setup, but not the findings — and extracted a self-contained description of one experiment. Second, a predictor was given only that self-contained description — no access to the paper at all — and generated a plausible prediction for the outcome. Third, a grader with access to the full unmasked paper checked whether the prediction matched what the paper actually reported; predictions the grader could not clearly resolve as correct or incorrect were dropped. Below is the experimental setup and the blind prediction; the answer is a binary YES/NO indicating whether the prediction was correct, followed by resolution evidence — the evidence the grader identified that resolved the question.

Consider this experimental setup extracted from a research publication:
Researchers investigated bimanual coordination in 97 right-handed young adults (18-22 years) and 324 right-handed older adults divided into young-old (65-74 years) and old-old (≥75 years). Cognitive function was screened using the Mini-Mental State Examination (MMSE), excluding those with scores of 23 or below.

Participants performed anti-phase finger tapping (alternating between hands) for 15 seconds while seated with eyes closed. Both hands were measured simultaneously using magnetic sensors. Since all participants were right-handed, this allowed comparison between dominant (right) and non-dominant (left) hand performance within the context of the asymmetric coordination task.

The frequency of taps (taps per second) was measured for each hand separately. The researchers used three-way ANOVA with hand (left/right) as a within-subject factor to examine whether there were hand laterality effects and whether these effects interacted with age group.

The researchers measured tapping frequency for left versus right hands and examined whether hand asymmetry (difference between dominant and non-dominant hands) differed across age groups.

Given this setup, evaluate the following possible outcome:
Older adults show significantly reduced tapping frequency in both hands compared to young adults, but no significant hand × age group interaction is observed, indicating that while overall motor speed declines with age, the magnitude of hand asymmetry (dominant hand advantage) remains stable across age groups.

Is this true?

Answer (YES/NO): YES